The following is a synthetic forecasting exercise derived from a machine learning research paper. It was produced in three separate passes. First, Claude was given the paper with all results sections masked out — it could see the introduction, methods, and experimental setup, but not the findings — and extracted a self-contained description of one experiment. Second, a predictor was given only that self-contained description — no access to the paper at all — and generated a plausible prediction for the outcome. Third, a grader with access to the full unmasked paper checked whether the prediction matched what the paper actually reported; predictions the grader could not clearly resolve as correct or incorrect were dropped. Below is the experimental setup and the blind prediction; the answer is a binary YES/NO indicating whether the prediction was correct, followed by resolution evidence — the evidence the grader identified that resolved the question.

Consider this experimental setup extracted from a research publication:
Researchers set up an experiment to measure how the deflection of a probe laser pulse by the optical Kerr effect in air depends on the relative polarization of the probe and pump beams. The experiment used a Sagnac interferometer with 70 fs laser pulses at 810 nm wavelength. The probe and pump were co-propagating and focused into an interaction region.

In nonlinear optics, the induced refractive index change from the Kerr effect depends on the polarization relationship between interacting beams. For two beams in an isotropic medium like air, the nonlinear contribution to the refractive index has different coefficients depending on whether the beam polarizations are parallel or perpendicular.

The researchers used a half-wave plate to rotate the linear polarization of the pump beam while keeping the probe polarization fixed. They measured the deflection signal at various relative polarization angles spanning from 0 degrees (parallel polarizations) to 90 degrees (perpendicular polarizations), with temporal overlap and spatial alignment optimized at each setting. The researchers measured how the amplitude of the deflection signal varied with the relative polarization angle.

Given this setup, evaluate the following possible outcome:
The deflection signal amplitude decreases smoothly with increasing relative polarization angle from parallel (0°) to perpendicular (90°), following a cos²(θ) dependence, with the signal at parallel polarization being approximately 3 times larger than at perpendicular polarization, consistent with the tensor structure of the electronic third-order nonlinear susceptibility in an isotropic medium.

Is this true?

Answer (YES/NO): NO